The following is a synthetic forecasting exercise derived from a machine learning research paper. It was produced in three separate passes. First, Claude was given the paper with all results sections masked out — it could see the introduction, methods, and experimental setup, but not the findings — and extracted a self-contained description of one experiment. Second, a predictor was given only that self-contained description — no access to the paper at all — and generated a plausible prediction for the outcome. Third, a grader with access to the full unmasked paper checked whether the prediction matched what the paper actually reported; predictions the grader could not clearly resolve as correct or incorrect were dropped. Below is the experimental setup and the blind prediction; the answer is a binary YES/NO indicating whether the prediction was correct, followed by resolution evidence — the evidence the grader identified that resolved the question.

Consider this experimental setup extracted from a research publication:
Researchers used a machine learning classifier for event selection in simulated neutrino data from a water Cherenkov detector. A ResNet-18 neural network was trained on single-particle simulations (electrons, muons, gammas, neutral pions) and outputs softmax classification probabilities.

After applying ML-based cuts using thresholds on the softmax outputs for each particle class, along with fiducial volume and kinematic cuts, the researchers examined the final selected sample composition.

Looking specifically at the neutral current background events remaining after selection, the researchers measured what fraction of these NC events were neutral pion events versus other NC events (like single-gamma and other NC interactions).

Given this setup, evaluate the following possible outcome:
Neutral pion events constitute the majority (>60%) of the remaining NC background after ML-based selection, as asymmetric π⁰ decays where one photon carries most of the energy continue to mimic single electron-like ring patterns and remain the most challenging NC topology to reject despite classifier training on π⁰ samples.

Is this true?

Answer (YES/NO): NO